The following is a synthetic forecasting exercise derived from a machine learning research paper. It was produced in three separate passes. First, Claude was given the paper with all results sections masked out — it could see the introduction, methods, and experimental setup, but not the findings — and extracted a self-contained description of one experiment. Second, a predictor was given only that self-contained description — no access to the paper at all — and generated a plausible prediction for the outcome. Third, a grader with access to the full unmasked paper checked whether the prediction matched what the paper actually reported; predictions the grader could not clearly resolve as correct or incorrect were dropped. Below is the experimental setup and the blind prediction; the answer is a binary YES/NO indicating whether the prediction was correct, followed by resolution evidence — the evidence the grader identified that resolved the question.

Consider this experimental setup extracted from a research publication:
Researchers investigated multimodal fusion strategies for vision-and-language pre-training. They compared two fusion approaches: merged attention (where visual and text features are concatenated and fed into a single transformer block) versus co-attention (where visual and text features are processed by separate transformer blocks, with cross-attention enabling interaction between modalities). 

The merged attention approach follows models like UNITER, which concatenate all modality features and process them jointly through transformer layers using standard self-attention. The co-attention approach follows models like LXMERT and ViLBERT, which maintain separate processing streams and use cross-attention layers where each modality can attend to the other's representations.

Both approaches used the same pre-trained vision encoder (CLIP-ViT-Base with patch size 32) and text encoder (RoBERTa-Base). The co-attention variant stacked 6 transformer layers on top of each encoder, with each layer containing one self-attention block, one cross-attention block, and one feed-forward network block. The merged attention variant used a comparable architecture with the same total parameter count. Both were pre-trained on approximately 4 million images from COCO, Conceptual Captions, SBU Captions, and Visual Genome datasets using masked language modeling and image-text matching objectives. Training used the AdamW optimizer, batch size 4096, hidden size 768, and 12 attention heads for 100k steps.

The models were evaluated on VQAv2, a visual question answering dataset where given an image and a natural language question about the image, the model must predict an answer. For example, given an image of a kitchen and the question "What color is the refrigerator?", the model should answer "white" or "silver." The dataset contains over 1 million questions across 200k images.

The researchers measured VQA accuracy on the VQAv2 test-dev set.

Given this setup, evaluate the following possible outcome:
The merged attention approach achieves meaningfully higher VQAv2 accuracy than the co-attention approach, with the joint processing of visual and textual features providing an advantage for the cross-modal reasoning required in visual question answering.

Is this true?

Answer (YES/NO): NO